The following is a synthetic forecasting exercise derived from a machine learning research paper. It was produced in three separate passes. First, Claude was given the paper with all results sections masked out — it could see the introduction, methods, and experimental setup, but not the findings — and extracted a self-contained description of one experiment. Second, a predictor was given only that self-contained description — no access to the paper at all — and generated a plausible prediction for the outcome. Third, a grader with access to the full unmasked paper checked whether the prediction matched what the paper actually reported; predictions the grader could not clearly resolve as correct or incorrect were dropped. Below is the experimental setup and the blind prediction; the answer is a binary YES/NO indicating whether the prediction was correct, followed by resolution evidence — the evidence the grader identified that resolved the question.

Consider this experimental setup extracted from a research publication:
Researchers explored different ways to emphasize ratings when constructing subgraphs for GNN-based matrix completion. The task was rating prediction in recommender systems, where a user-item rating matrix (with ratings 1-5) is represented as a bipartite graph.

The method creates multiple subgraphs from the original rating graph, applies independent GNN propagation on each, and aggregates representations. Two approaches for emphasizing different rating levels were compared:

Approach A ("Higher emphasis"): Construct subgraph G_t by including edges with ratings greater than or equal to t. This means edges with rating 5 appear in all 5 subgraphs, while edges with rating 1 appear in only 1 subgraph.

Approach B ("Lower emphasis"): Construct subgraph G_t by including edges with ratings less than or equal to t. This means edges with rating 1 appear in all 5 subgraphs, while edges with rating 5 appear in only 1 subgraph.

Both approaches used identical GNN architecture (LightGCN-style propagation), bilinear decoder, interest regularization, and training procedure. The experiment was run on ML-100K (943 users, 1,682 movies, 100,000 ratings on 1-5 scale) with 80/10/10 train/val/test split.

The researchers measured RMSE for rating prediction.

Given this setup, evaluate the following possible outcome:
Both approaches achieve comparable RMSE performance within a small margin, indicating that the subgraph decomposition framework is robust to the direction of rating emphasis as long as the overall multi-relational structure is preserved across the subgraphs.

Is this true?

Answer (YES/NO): NO